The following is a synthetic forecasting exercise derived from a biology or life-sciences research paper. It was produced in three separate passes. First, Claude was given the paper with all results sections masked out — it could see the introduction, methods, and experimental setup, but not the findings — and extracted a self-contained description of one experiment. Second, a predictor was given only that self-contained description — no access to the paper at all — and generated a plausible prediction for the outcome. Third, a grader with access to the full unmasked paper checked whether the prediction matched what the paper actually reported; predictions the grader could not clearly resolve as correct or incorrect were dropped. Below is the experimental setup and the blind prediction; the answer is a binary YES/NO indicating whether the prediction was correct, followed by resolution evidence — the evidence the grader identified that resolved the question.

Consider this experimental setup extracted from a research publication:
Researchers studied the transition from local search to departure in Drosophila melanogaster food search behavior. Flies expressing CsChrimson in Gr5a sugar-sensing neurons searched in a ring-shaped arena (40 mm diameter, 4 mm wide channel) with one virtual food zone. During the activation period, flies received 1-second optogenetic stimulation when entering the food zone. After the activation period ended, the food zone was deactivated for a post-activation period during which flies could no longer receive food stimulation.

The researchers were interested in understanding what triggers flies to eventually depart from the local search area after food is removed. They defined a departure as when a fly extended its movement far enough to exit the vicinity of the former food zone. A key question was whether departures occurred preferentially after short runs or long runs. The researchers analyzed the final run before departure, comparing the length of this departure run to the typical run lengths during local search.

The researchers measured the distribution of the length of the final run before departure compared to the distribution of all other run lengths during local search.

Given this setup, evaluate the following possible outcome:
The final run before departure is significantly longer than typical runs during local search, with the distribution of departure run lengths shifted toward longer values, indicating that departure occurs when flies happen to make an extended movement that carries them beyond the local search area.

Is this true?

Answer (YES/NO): YES